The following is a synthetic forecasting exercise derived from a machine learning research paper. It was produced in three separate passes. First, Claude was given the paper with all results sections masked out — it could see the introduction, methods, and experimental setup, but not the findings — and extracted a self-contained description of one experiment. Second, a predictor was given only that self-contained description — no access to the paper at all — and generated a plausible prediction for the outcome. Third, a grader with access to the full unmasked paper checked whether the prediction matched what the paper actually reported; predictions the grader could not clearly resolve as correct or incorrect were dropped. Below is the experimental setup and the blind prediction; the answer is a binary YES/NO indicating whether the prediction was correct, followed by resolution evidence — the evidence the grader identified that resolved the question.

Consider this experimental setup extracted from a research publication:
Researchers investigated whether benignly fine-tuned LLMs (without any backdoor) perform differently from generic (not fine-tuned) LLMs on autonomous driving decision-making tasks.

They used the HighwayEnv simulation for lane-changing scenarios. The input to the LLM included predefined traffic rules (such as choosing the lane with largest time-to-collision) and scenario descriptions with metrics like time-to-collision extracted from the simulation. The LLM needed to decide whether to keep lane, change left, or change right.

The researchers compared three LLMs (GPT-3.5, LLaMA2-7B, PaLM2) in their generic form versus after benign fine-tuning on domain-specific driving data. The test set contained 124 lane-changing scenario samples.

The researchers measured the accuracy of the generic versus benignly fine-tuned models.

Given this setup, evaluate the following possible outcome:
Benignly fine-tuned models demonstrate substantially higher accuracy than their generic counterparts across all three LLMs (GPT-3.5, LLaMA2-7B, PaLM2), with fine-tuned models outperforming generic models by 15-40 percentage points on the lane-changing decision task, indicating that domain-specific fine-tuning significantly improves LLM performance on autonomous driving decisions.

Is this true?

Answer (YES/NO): YES